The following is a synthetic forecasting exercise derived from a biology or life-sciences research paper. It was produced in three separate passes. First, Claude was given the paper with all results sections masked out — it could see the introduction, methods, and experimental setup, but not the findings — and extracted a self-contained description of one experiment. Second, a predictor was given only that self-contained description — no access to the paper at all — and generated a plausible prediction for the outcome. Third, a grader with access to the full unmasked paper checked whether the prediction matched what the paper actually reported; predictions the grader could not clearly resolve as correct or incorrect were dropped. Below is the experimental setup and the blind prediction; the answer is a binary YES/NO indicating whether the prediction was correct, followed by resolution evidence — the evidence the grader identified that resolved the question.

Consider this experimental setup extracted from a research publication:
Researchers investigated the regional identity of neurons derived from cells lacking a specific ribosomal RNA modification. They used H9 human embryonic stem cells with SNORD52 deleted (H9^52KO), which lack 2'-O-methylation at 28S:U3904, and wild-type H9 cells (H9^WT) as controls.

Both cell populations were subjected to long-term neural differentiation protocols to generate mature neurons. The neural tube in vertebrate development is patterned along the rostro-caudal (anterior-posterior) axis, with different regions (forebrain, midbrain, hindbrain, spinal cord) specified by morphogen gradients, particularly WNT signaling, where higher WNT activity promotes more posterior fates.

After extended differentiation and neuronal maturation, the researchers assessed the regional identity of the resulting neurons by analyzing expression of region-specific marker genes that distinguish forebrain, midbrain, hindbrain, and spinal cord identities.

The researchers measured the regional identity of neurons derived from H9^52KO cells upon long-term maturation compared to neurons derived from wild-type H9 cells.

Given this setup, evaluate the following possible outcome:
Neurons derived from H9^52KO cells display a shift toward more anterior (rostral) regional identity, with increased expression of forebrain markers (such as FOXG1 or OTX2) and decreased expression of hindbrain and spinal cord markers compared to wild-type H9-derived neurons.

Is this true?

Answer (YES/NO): NO